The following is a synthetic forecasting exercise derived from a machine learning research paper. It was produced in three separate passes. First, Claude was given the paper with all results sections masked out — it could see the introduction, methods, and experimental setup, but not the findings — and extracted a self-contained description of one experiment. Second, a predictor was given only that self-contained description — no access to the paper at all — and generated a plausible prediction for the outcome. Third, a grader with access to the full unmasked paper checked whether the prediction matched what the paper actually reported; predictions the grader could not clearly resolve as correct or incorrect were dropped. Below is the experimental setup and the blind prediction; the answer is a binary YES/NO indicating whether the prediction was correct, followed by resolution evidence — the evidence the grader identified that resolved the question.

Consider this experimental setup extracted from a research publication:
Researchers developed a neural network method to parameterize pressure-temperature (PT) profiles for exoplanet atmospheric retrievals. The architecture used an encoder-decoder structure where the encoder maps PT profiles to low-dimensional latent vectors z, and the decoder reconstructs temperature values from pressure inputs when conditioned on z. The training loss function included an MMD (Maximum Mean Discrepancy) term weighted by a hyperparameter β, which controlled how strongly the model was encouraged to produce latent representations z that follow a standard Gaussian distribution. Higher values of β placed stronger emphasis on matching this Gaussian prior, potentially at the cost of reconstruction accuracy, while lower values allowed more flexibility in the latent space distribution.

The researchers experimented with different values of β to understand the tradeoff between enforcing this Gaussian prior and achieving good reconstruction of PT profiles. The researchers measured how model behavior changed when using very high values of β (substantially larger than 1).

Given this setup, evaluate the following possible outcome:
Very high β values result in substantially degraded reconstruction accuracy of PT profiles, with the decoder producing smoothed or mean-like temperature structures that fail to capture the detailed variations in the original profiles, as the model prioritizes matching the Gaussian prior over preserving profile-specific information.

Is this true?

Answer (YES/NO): NO